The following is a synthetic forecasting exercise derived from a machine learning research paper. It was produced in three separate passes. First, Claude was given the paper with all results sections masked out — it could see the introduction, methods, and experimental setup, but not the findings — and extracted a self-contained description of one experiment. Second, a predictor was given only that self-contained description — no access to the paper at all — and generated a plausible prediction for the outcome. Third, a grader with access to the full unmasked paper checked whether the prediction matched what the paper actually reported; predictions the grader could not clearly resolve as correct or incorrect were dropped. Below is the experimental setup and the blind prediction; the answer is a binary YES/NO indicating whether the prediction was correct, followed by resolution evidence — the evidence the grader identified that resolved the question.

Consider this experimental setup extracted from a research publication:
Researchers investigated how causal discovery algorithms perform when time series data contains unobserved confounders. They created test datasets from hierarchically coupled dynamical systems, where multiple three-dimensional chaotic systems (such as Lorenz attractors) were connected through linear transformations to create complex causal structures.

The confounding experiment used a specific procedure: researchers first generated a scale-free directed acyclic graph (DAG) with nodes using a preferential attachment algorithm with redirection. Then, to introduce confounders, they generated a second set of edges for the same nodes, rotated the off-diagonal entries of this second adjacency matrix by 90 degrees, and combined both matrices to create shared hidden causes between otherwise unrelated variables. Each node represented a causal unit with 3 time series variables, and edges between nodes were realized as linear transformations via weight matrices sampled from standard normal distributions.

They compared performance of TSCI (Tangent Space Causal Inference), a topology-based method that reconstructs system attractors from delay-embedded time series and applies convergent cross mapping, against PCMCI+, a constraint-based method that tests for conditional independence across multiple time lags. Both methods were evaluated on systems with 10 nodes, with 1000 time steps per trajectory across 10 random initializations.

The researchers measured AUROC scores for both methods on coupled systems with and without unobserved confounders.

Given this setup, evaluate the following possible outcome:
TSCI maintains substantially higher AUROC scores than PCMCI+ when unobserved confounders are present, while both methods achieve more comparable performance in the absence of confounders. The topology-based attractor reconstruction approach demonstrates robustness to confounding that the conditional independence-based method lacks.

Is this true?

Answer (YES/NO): NO